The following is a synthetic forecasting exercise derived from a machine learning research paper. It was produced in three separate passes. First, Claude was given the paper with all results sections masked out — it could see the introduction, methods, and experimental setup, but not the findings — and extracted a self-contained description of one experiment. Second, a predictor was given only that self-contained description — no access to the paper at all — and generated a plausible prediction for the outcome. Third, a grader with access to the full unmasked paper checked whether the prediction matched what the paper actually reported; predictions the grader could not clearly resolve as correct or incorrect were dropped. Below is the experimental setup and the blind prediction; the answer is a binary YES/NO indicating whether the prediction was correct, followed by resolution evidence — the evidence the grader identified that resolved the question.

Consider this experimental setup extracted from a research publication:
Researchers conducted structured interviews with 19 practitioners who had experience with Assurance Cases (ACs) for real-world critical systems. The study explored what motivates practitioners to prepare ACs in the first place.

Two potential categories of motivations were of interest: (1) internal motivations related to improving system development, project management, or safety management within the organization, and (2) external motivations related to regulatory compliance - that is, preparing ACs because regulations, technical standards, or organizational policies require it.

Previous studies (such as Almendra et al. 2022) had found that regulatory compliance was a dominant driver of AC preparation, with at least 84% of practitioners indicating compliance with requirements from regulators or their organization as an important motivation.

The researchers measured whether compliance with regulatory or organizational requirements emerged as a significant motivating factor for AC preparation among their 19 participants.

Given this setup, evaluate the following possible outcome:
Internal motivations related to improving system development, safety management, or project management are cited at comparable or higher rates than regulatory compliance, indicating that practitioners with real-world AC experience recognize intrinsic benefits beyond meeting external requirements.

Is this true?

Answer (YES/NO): YES